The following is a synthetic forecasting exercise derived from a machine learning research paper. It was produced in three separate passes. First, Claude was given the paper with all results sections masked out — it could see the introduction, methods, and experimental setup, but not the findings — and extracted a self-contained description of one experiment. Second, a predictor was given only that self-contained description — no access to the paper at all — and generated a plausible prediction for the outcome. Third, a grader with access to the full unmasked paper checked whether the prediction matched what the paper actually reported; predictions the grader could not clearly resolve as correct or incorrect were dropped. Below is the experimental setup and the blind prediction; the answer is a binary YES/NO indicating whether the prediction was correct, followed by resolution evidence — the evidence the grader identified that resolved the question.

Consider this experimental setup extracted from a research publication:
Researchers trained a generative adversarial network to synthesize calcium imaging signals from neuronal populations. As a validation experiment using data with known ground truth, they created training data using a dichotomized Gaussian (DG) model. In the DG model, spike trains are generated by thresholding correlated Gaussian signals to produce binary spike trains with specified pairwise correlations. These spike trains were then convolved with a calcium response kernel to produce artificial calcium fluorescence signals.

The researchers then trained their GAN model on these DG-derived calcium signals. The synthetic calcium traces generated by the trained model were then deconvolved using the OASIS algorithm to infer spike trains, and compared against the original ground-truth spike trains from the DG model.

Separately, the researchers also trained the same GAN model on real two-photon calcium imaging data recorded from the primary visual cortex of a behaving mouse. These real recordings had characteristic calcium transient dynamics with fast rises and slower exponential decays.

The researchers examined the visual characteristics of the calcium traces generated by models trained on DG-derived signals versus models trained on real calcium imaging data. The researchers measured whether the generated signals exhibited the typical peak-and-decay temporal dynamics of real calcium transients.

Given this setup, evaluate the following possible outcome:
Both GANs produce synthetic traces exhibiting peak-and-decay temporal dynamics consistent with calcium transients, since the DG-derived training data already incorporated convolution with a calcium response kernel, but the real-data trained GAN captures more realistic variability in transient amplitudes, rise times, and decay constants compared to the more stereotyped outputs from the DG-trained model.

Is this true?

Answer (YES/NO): NO